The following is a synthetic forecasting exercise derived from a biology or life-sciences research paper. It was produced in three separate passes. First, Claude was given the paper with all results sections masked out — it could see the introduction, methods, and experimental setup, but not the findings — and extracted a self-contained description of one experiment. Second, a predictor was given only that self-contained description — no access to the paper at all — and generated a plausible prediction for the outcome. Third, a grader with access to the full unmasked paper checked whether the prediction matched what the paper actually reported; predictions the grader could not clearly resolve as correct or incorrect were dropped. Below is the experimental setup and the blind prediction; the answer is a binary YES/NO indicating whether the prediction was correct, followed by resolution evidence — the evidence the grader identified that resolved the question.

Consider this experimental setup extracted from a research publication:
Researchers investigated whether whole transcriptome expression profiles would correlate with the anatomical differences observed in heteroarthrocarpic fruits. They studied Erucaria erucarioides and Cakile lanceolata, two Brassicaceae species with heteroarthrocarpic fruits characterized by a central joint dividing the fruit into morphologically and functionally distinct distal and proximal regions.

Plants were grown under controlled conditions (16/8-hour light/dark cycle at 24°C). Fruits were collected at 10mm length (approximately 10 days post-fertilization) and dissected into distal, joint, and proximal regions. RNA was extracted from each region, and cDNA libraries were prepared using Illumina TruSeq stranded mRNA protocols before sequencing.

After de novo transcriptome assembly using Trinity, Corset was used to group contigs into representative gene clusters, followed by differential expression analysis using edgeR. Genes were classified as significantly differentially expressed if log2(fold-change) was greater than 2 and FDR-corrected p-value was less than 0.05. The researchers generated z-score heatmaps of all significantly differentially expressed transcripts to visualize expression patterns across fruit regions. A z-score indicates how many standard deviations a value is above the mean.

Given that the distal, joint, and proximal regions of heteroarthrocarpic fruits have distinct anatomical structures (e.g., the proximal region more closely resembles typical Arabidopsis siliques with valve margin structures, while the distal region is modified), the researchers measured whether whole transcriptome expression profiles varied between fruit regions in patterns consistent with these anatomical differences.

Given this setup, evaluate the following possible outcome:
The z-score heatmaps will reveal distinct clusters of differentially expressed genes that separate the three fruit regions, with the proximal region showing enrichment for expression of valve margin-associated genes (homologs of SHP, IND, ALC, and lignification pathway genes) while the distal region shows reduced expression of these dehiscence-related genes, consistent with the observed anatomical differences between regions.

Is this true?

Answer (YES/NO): NO